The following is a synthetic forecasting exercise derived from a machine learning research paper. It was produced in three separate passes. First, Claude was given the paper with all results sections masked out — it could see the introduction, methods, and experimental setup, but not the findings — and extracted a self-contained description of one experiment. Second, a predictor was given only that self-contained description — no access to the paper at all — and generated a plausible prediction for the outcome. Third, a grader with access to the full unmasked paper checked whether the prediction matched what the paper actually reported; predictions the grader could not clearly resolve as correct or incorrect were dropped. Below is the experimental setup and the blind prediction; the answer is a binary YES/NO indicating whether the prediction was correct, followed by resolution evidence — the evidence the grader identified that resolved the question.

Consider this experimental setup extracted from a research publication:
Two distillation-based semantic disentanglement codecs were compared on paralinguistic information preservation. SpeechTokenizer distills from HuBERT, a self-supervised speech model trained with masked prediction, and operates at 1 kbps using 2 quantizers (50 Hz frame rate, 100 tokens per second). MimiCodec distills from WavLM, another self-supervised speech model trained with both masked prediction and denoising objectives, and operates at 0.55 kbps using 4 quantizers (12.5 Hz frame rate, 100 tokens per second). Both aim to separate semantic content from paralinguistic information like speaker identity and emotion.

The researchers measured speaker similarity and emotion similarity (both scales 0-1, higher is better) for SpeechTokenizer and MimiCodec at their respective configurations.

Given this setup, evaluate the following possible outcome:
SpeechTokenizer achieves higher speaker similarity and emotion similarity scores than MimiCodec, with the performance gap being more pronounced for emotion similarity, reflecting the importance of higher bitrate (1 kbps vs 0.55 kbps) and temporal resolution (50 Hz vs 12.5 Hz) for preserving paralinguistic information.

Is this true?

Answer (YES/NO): NO